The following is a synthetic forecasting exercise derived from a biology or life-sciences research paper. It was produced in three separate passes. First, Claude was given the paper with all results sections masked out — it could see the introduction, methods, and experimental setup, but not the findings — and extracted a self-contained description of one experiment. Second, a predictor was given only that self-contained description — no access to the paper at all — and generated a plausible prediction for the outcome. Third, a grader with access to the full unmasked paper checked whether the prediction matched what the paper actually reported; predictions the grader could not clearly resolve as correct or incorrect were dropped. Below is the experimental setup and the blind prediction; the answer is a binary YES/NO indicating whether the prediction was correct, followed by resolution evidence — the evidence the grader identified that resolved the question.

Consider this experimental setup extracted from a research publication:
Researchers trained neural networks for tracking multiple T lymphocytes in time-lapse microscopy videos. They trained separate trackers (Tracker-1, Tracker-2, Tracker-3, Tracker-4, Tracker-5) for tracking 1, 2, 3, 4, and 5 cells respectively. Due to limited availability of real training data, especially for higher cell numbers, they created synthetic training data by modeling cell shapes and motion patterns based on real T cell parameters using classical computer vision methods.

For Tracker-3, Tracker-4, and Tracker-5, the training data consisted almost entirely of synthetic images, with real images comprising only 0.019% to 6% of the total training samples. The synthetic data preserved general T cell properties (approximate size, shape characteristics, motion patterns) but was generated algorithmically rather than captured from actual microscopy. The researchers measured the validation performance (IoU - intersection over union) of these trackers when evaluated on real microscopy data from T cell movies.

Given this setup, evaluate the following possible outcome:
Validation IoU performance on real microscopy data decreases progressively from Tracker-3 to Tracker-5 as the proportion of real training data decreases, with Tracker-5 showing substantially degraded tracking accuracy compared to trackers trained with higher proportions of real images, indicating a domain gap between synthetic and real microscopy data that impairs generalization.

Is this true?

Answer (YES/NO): NO